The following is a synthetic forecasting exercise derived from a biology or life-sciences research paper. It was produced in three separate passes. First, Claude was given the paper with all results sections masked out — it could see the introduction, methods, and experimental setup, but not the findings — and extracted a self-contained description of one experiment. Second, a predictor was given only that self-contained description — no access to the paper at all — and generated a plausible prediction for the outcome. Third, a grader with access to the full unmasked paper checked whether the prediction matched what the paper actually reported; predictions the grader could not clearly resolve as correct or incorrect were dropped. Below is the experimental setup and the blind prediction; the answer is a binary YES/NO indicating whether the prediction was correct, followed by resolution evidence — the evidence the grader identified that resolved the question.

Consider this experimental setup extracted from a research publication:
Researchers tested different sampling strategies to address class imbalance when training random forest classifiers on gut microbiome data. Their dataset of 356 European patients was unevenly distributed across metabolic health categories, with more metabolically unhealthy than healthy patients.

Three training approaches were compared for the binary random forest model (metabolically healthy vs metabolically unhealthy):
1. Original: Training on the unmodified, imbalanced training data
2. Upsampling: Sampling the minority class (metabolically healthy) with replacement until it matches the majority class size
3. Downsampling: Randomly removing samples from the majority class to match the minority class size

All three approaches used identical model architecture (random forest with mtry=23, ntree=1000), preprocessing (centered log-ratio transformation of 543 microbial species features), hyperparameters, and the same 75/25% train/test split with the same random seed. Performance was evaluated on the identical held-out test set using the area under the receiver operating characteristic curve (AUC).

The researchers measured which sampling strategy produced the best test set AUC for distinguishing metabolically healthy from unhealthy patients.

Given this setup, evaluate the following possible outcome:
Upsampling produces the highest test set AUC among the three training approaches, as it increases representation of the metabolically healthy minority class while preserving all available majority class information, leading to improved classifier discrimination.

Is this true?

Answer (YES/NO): NO